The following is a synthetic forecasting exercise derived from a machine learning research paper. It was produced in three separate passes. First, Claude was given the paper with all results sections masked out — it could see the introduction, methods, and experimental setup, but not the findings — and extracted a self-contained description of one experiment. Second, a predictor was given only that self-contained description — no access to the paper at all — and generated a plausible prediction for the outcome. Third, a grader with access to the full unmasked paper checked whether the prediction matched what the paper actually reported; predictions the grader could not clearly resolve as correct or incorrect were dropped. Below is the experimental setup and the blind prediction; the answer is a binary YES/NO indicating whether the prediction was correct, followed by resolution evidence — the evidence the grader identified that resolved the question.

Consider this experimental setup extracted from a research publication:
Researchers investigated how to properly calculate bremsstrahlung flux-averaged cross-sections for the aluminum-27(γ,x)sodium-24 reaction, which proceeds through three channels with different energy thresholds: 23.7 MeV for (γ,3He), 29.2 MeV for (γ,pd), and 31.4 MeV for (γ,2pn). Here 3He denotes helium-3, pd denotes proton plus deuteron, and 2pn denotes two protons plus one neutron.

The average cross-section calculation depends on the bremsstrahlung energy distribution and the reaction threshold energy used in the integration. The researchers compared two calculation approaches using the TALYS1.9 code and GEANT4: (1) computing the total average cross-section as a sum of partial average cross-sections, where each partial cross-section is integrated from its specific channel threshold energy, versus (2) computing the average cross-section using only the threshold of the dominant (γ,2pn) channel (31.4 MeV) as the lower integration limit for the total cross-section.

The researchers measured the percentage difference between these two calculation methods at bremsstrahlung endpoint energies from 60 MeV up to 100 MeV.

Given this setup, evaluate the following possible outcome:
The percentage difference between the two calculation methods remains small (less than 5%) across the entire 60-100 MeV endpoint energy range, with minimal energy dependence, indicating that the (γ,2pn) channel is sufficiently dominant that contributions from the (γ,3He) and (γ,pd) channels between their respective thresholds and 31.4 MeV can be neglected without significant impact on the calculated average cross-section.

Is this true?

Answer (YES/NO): NO